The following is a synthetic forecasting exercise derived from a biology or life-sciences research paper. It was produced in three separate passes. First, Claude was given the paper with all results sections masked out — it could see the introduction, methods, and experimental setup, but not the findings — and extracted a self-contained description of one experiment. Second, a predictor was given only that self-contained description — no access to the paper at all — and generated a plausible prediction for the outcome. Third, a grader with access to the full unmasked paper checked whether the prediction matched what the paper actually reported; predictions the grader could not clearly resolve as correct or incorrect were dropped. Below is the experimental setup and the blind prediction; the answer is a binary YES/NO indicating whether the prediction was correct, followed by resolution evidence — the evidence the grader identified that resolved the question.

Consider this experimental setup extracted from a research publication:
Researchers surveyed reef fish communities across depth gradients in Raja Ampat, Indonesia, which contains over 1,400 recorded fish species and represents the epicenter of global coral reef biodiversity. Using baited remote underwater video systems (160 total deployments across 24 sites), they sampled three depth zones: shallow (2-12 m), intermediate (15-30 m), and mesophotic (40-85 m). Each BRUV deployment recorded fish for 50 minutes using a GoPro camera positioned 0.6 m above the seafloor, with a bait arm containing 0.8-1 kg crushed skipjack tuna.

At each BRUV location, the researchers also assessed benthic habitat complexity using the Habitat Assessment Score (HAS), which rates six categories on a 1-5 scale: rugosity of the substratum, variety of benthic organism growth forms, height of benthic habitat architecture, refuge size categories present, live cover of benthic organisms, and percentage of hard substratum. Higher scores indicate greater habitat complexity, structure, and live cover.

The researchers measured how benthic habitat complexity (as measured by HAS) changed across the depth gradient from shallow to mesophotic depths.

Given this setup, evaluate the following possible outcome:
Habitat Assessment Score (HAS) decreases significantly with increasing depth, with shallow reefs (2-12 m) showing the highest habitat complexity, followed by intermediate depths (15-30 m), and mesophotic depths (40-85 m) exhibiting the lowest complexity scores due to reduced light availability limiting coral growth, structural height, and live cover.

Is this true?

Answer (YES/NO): YES